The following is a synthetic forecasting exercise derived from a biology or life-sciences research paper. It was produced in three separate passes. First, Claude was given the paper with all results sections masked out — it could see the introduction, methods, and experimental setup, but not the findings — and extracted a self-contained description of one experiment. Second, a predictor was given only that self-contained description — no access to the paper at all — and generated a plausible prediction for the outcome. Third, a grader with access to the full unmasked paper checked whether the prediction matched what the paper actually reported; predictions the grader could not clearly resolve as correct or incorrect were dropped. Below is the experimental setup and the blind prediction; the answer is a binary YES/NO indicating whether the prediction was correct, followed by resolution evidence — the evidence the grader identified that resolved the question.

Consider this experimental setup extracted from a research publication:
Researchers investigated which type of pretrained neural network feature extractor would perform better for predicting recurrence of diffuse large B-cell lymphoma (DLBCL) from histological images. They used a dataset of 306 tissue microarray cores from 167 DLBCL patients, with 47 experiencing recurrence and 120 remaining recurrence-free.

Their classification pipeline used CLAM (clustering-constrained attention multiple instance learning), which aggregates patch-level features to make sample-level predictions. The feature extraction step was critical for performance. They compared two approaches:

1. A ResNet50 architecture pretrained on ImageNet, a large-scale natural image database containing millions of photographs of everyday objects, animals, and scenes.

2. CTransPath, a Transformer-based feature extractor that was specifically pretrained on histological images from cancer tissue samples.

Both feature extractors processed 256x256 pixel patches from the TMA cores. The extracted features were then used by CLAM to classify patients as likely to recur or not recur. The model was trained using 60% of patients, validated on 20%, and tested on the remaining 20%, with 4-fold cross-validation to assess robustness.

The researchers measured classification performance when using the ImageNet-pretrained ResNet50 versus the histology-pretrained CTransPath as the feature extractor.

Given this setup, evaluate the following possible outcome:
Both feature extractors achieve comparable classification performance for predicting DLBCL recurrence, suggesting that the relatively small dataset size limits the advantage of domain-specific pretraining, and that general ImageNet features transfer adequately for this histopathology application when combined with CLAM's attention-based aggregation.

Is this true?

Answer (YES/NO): NO